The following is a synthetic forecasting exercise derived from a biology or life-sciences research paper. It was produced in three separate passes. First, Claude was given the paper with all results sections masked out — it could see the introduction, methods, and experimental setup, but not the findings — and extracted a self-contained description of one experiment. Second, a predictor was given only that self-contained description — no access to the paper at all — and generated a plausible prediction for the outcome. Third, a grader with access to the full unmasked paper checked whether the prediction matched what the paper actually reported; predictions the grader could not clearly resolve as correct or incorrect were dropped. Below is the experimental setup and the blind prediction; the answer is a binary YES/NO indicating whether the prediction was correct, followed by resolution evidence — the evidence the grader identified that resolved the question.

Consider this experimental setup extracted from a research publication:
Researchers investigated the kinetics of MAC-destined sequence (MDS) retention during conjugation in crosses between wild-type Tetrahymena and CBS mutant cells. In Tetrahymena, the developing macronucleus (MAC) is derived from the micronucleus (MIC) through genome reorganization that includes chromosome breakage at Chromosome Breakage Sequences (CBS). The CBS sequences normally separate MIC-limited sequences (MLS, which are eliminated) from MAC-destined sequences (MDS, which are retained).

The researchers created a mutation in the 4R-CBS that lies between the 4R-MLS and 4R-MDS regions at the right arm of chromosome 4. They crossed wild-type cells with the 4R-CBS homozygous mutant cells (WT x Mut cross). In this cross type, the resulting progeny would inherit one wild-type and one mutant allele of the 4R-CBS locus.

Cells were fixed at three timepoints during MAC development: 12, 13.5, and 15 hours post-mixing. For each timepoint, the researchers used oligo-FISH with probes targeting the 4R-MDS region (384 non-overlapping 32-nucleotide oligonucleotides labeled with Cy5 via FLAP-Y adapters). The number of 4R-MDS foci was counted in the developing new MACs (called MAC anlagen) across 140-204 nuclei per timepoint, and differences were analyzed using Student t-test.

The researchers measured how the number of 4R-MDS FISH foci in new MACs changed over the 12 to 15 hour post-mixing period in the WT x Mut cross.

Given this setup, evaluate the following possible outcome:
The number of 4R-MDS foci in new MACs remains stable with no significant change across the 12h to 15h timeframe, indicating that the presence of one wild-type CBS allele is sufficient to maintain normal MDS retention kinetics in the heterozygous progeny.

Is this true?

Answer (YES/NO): NO